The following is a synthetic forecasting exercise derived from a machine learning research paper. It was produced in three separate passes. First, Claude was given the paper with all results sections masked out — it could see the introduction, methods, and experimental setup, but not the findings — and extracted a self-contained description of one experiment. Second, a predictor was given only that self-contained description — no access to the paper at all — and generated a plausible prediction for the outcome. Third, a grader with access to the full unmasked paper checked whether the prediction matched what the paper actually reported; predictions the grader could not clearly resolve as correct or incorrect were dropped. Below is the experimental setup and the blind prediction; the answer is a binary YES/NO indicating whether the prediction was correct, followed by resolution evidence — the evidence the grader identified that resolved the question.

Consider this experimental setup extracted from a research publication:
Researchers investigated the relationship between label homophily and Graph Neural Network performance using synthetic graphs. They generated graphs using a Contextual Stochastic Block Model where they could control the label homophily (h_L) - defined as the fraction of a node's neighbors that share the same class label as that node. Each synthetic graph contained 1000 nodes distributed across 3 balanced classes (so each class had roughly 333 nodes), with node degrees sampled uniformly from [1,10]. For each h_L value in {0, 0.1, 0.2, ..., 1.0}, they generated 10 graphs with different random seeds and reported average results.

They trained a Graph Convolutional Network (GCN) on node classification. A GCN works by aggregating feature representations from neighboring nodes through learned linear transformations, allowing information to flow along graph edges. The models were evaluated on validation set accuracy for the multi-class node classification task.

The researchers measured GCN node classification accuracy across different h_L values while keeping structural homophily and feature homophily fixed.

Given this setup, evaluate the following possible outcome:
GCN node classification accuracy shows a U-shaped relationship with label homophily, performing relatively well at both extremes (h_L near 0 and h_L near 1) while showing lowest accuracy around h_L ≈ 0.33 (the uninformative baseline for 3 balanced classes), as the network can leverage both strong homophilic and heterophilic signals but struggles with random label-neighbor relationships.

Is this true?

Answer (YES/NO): YES